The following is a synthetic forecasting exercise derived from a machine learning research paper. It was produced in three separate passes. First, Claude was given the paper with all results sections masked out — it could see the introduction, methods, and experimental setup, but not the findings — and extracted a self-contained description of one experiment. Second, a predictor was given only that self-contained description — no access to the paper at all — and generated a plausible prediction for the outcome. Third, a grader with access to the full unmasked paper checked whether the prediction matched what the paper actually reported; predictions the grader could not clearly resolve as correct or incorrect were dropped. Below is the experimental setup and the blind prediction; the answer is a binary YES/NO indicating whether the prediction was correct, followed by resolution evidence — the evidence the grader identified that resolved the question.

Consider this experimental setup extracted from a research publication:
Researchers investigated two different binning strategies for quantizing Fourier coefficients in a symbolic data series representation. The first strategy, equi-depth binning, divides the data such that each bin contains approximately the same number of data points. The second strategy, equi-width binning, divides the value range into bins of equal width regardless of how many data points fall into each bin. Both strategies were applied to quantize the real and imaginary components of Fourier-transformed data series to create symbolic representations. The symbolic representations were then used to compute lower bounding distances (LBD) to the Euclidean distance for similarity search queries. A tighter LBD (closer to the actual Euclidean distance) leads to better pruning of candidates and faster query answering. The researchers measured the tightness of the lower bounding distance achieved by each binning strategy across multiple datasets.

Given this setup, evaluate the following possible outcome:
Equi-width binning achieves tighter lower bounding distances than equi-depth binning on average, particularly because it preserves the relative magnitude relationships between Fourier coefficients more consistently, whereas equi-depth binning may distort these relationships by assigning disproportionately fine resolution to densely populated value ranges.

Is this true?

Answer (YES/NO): YES